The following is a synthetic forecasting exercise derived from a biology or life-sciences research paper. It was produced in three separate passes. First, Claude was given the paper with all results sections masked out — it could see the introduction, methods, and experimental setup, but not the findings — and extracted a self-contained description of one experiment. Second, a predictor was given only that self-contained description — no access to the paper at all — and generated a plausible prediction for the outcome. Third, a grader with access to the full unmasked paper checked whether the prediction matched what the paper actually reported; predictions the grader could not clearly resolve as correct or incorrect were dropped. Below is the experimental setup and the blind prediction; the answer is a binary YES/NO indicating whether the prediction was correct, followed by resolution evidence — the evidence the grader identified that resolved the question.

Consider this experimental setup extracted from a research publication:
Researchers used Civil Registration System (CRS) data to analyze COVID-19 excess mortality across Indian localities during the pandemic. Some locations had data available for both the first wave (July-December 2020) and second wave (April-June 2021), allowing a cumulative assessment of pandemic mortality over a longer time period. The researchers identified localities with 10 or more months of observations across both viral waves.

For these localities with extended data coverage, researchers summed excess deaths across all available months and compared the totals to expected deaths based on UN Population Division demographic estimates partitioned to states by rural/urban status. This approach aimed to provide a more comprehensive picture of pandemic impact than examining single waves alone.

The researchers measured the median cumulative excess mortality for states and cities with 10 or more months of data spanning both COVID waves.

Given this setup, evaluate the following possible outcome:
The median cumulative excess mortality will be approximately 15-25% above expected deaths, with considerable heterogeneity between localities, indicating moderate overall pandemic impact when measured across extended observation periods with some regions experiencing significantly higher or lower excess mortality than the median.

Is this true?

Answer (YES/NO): NO